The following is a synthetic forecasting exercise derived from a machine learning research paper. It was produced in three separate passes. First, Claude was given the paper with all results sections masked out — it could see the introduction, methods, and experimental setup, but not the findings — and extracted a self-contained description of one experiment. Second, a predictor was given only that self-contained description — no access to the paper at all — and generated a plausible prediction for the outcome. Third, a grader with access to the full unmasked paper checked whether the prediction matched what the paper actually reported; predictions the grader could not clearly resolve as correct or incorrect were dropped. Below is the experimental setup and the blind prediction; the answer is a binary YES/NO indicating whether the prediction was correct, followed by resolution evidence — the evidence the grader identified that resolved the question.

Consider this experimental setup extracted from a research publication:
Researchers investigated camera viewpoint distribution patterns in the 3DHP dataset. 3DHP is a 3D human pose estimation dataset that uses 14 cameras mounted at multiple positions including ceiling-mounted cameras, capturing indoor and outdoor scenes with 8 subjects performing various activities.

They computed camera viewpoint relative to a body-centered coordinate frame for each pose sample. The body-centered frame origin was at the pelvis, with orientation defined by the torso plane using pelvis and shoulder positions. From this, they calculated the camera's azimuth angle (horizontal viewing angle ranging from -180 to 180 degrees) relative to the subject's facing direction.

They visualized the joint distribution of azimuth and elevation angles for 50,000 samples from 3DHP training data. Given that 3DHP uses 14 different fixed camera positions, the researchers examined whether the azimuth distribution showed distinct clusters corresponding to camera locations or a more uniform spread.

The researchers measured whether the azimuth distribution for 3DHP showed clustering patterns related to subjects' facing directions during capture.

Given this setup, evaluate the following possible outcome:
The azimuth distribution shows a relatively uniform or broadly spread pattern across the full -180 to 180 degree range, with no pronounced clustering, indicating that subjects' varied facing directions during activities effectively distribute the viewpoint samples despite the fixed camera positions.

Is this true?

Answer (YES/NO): NO